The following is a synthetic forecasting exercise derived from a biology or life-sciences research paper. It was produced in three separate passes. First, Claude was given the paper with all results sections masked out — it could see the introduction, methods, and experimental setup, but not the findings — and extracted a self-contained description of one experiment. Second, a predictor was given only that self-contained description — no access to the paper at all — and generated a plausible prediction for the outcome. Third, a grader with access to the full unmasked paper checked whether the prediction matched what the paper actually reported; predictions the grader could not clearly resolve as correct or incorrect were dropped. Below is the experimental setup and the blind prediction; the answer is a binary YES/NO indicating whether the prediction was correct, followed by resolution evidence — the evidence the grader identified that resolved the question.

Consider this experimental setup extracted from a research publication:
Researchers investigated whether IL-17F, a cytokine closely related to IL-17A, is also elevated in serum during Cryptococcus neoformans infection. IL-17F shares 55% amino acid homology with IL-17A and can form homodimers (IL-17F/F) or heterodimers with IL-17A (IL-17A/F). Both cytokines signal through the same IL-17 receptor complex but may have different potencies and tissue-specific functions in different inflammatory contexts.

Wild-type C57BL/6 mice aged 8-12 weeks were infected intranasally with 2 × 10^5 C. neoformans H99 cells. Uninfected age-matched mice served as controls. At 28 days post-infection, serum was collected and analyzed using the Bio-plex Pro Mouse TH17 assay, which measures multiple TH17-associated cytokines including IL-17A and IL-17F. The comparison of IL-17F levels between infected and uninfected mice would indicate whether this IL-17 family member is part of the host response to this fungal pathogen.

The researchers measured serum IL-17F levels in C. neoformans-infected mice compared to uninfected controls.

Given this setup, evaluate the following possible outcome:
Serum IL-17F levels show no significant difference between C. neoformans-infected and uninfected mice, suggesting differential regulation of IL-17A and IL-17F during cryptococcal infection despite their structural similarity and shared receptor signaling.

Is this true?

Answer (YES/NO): NO